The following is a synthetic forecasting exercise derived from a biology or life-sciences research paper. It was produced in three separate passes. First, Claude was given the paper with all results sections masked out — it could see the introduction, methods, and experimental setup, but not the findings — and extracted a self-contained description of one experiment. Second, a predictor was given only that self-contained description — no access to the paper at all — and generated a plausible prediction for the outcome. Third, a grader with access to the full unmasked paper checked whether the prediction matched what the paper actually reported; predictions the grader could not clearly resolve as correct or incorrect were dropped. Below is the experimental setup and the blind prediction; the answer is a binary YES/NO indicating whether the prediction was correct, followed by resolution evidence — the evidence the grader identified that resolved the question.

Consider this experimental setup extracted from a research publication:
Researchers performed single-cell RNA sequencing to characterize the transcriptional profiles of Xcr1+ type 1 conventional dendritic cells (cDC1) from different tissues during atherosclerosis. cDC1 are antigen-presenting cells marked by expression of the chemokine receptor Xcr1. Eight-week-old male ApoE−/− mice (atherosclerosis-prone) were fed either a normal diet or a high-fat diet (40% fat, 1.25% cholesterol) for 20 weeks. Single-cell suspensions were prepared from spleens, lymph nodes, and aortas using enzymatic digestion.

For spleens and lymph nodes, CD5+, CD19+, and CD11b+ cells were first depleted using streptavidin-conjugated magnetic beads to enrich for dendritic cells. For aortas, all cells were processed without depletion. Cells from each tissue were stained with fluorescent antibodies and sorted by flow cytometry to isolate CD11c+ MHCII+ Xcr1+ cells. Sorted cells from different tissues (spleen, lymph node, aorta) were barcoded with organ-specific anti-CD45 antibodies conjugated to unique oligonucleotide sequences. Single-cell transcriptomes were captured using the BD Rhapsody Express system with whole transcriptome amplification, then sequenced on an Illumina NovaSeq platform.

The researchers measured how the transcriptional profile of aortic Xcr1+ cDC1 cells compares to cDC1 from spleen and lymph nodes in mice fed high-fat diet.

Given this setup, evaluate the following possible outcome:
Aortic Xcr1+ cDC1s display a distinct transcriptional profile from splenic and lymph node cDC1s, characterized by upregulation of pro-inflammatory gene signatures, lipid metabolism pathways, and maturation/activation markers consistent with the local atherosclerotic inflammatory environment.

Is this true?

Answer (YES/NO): NO